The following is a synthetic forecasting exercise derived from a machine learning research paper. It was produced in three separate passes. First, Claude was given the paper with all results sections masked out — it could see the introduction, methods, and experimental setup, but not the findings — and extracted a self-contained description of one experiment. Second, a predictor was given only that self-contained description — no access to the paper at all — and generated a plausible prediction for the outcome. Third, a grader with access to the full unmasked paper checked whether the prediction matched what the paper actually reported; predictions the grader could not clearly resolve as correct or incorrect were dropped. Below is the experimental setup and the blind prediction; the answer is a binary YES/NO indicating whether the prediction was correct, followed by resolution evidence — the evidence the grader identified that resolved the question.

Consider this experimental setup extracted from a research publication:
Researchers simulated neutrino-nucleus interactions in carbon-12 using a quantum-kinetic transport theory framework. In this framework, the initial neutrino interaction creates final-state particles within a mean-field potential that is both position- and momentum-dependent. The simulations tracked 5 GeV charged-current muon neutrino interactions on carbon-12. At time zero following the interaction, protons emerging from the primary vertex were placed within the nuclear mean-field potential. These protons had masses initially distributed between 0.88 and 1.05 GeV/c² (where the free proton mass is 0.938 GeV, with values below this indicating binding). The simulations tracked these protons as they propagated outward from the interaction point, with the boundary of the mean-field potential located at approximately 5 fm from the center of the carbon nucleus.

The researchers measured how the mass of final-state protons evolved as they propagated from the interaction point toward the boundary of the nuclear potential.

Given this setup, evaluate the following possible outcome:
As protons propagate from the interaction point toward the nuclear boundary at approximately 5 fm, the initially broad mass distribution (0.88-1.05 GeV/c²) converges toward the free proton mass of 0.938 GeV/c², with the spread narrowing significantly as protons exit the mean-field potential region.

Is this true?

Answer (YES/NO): YES